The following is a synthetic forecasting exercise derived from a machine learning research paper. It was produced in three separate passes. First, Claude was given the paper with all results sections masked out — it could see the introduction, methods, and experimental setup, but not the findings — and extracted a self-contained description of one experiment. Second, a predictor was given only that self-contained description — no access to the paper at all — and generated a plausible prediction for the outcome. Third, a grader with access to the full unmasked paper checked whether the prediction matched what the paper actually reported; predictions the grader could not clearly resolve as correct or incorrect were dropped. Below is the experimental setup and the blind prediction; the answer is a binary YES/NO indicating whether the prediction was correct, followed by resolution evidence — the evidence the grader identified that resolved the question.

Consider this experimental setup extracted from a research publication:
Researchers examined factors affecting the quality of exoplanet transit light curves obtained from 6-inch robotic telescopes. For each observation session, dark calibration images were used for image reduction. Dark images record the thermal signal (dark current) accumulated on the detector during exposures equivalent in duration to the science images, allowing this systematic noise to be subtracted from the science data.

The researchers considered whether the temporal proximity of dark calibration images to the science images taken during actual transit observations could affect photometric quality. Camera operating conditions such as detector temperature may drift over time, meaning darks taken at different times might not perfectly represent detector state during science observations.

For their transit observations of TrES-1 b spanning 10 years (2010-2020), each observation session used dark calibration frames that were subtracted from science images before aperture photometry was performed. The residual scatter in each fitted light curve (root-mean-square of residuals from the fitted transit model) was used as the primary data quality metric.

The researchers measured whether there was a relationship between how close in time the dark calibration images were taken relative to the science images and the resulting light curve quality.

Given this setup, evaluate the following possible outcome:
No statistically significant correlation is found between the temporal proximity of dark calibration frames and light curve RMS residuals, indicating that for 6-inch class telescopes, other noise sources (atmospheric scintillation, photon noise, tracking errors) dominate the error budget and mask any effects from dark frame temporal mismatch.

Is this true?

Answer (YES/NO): NO